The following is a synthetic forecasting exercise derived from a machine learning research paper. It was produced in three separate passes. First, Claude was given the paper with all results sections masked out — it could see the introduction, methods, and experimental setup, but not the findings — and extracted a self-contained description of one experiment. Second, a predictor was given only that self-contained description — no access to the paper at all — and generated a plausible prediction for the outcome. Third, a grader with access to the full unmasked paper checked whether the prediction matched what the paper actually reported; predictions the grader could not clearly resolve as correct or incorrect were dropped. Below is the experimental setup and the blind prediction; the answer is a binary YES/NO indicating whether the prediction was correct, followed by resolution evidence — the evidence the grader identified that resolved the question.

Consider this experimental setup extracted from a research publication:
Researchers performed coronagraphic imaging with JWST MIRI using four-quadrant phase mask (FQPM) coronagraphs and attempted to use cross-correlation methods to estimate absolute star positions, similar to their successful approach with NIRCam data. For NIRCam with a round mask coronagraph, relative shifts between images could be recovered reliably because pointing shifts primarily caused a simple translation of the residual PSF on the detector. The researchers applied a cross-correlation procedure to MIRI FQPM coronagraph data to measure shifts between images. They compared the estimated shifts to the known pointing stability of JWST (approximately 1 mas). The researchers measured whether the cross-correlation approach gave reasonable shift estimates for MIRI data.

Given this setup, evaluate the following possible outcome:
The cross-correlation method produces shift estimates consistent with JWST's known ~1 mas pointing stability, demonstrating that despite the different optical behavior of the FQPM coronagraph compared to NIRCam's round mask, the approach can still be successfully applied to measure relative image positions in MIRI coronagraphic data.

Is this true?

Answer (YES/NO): NO